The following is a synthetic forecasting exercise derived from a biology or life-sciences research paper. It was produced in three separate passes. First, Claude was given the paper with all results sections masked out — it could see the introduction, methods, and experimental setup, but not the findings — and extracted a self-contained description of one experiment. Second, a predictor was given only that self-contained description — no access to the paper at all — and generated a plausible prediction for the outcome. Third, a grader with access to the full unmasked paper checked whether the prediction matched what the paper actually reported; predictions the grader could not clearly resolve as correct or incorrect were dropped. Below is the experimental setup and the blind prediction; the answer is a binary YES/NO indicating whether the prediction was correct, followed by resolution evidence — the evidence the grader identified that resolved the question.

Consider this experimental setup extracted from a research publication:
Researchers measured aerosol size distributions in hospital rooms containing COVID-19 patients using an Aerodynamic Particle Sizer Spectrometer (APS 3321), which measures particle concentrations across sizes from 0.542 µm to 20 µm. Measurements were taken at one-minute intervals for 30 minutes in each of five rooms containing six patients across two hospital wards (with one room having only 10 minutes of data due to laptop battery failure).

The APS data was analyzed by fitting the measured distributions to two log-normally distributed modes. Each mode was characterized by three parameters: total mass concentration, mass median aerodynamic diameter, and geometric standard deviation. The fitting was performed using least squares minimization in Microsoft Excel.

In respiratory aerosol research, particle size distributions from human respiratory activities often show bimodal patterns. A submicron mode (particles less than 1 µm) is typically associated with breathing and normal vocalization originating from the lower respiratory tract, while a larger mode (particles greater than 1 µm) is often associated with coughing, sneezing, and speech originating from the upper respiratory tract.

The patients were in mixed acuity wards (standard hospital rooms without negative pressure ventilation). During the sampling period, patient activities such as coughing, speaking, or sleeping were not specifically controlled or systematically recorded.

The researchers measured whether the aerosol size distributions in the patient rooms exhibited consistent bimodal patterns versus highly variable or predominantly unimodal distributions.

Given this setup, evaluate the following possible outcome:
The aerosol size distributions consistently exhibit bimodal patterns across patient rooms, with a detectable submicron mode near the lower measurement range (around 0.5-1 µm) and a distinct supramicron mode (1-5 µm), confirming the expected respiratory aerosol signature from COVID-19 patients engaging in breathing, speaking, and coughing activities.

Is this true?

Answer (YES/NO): YES